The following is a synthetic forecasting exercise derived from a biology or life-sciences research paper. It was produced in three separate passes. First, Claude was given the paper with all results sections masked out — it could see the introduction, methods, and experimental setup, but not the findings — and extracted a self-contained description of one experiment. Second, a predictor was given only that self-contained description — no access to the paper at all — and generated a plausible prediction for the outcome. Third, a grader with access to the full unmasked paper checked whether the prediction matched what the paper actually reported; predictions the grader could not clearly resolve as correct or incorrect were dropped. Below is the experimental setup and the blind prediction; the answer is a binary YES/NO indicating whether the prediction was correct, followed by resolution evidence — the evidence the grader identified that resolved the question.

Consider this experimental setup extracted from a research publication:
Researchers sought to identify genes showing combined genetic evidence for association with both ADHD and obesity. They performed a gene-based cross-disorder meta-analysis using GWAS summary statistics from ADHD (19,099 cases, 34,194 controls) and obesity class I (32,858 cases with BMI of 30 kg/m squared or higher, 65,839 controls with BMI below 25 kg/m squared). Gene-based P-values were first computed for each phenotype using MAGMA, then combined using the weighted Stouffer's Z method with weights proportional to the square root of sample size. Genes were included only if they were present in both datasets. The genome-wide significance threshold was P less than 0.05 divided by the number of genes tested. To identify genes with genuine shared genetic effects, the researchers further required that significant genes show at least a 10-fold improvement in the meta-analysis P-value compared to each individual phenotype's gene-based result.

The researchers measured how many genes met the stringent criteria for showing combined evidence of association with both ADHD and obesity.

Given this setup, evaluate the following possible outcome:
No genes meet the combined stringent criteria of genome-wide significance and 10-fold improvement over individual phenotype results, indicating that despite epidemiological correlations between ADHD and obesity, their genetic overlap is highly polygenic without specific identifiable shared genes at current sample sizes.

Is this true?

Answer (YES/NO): NO